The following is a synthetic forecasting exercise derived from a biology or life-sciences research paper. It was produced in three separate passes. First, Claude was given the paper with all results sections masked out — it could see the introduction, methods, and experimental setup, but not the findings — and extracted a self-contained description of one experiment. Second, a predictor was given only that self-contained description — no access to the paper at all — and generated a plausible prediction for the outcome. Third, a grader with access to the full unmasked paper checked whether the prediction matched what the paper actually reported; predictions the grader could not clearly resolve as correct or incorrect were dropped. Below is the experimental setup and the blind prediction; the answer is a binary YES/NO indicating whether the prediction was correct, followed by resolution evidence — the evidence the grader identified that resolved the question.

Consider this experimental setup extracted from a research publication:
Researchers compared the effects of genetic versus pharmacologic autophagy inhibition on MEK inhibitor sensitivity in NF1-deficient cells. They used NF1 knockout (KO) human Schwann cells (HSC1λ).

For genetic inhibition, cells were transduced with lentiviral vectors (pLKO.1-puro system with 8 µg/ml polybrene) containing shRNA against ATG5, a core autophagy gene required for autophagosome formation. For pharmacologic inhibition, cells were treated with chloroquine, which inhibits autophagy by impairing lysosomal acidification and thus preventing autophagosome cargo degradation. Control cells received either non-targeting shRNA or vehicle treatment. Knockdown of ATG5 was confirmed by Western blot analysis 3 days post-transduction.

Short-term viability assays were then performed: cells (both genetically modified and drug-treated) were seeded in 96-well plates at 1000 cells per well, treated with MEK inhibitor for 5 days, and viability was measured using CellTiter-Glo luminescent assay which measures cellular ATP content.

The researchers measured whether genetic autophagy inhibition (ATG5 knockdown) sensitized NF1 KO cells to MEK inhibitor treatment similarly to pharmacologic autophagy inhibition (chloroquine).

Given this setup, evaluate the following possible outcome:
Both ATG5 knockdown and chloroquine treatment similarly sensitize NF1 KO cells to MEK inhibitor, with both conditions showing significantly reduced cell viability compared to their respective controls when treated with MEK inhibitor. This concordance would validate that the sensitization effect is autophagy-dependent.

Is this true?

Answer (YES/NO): YES